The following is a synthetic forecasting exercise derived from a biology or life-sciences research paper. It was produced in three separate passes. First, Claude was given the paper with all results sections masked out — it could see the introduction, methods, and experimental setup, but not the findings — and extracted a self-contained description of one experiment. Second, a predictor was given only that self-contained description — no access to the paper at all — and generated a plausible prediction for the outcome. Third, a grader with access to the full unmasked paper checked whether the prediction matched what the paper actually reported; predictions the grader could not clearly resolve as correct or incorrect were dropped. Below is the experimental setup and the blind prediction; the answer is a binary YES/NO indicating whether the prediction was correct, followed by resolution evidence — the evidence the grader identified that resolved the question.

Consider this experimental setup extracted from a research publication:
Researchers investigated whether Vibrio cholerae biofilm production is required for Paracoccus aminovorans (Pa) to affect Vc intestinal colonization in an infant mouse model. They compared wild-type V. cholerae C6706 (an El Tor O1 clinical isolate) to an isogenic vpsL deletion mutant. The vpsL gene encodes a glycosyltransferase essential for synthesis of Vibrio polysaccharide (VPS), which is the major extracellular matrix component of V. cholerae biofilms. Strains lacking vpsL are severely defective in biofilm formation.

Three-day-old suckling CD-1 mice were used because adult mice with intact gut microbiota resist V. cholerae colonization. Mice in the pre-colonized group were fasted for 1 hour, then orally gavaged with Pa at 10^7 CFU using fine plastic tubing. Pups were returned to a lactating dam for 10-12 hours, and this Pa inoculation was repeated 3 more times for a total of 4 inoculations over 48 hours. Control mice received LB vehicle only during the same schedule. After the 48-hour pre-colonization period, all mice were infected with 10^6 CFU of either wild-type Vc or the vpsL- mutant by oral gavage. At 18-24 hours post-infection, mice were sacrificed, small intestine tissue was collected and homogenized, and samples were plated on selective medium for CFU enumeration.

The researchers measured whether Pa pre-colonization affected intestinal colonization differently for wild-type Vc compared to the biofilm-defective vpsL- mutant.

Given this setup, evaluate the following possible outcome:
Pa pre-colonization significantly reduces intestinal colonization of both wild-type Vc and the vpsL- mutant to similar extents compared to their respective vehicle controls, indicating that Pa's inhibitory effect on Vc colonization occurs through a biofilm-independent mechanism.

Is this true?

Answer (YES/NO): NO